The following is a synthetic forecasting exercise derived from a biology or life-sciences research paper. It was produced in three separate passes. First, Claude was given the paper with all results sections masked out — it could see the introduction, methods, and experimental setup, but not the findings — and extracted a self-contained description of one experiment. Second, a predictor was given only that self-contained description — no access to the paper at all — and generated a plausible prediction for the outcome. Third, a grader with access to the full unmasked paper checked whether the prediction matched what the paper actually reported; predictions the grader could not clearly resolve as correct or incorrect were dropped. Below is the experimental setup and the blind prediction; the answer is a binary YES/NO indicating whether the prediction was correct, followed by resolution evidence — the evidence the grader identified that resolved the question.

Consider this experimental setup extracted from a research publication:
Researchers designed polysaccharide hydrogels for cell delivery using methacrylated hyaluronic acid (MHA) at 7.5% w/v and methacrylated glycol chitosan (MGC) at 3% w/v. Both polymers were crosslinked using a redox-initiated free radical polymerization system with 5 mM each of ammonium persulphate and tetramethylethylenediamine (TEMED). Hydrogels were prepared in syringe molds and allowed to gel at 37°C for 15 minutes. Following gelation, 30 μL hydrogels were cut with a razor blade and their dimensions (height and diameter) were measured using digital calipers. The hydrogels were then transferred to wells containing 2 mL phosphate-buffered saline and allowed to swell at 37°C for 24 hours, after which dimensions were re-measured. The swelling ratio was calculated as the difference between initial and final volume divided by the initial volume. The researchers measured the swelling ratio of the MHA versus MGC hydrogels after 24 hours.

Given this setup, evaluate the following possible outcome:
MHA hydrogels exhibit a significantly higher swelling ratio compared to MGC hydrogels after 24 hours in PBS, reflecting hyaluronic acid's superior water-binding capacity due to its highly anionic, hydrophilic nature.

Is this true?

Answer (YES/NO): YES